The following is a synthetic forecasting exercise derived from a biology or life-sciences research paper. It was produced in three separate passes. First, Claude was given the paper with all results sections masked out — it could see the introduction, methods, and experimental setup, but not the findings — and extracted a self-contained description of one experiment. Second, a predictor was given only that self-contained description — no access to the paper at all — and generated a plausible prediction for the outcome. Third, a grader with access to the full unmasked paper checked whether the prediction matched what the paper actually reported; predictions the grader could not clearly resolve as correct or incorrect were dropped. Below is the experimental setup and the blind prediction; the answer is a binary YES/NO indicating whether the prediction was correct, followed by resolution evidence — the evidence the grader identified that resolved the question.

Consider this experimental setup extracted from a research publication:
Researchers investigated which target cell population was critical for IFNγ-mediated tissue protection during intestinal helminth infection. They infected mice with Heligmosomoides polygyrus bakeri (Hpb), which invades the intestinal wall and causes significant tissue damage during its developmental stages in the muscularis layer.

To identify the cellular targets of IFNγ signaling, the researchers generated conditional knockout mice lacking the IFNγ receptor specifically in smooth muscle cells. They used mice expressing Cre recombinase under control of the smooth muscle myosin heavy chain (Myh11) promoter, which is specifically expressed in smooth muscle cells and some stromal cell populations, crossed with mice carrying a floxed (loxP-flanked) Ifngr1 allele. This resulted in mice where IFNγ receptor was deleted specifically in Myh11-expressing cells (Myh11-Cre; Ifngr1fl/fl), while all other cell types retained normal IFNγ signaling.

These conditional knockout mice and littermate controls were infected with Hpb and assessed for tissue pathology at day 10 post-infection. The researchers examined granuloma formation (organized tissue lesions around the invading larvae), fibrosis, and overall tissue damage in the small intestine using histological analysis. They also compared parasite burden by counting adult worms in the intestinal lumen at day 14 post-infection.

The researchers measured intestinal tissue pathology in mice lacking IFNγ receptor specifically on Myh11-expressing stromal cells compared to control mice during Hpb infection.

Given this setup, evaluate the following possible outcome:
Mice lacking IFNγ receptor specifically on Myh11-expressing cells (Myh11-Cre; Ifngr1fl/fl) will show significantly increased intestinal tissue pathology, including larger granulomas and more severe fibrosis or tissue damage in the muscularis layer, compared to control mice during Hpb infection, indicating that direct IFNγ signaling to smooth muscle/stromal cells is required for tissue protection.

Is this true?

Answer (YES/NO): YES